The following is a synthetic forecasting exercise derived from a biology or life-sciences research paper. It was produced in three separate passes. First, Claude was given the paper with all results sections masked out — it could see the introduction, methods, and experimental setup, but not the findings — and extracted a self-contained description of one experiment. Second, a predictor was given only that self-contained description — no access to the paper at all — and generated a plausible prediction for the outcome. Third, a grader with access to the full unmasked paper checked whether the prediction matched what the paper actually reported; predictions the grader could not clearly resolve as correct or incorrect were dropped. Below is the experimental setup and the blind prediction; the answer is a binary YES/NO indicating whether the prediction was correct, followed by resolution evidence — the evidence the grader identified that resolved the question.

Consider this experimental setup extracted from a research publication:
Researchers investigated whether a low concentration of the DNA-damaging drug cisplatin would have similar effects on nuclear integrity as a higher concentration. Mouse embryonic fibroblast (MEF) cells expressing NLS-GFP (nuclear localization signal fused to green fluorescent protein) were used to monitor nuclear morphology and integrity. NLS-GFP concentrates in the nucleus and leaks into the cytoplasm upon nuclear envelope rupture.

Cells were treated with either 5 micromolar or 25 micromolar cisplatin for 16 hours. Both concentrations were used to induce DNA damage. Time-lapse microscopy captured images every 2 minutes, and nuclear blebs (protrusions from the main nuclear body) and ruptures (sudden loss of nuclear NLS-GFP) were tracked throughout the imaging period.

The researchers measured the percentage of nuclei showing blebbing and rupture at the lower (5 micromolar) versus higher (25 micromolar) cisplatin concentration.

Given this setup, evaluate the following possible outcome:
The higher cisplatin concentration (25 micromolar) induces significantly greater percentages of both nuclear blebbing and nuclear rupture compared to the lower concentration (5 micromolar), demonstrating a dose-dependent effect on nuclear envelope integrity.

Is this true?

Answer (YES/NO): YES